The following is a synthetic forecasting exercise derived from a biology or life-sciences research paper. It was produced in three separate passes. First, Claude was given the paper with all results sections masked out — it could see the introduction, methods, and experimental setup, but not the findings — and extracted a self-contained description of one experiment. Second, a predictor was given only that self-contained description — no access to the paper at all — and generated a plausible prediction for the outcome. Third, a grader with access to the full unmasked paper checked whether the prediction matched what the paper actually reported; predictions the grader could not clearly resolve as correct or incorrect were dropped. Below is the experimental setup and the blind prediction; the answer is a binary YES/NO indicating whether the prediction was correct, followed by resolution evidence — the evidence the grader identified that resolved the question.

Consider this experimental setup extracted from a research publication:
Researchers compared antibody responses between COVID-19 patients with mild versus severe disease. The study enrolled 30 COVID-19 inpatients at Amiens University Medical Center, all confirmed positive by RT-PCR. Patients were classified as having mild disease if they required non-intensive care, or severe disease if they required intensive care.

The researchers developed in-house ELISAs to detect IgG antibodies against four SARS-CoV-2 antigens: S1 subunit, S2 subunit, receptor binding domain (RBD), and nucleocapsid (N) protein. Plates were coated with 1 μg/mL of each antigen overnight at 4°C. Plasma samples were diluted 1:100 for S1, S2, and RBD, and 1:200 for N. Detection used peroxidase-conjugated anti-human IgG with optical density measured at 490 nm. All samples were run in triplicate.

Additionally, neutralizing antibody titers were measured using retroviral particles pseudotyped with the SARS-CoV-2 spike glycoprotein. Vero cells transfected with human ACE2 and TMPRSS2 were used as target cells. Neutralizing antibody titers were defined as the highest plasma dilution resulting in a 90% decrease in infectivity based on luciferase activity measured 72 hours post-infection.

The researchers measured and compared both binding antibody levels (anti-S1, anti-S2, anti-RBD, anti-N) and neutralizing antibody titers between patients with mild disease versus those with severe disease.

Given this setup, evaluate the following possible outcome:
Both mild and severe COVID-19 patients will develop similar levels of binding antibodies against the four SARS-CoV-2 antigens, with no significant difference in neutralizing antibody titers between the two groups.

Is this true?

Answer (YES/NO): NO